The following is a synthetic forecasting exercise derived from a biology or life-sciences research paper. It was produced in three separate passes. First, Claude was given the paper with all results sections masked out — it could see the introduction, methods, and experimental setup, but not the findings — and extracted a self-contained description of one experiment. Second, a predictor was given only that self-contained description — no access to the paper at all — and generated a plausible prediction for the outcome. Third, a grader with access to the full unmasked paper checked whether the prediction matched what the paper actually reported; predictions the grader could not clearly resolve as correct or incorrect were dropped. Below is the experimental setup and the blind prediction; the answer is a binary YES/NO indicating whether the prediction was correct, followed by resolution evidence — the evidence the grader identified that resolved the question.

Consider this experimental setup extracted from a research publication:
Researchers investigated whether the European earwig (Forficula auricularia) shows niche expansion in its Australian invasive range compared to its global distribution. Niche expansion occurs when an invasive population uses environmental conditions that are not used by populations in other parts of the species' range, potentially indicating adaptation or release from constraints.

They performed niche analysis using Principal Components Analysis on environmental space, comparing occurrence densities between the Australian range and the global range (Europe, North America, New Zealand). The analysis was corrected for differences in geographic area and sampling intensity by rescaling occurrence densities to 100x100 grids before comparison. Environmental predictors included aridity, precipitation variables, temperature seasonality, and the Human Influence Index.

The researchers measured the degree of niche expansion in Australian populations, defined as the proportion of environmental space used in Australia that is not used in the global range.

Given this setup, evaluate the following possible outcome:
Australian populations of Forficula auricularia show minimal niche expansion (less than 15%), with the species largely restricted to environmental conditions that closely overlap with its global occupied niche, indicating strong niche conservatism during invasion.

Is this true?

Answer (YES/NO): YES